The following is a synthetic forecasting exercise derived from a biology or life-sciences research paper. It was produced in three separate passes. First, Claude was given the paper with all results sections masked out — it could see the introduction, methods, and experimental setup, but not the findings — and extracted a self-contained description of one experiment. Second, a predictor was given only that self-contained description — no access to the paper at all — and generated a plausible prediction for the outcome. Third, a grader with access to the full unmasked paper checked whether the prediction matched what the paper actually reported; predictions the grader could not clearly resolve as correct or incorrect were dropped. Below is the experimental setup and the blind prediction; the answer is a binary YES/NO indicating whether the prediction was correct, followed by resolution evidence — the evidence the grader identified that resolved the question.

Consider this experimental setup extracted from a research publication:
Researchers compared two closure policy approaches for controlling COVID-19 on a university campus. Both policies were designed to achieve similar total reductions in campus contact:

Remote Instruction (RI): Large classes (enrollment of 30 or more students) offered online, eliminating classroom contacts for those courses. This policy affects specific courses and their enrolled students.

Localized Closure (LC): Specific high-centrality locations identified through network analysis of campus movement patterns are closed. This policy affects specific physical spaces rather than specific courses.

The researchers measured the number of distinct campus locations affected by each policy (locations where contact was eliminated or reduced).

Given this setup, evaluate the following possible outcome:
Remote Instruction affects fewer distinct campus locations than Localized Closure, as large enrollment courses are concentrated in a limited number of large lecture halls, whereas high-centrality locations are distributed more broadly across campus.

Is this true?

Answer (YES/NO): NO